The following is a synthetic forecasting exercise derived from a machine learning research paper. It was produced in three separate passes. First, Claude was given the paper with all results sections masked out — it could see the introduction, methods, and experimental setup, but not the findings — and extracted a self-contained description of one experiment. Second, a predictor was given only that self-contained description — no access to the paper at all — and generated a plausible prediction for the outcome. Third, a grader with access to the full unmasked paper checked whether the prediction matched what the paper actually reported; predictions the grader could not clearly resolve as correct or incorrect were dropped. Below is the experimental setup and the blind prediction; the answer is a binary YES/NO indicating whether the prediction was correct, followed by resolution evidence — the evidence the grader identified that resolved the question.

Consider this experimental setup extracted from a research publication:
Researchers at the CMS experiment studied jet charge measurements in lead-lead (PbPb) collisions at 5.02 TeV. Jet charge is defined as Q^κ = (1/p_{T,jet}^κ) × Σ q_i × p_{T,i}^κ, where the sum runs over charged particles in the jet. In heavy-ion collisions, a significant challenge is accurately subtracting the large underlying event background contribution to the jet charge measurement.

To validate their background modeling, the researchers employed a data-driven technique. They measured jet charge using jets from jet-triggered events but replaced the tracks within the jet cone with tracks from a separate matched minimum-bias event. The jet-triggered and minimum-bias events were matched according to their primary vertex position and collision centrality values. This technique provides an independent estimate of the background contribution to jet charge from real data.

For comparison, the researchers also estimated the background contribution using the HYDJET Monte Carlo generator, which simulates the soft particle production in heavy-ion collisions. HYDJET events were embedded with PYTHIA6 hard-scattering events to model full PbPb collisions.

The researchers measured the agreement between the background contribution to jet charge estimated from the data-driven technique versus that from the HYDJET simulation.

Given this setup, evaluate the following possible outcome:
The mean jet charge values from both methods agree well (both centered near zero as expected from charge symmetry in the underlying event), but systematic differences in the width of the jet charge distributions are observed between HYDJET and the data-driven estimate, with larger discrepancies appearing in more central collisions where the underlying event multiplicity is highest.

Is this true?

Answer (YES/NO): NO